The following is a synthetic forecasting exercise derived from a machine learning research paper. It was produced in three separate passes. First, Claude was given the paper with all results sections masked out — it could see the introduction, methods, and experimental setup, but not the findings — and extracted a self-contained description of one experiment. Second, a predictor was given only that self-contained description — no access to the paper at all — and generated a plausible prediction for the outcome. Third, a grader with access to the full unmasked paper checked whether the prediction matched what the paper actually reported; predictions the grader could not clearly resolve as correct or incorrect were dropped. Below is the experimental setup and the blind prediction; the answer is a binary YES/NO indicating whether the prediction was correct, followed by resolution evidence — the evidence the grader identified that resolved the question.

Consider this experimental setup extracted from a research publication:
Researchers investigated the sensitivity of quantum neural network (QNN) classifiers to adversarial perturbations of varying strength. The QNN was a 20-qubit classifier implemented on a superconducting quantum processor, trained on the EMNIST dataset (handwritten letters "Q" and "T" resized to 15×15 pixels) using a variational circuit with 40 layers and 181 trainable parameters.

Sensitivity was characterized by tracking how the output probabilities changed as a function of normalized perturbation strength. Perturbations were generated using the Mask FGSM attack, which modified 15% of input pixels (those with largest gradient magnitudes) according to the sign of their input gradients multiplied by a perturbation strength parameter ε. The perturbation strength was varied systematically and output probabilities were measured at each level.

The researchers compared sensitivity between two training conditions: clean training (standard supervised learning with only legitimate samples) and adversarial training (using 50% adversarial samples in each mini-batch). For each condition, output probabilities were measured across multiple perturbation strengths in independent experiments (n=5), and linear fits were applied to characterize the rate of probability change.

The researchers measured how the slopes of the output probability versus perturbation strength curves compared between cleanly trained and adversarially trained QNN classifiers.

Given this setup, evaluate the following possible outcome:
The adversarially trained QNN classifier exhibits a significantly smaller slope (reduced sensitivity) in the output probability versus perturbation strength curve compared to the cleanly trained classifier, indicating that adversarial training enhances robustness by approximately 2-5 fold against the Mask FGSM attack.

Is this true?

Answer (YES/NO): NO